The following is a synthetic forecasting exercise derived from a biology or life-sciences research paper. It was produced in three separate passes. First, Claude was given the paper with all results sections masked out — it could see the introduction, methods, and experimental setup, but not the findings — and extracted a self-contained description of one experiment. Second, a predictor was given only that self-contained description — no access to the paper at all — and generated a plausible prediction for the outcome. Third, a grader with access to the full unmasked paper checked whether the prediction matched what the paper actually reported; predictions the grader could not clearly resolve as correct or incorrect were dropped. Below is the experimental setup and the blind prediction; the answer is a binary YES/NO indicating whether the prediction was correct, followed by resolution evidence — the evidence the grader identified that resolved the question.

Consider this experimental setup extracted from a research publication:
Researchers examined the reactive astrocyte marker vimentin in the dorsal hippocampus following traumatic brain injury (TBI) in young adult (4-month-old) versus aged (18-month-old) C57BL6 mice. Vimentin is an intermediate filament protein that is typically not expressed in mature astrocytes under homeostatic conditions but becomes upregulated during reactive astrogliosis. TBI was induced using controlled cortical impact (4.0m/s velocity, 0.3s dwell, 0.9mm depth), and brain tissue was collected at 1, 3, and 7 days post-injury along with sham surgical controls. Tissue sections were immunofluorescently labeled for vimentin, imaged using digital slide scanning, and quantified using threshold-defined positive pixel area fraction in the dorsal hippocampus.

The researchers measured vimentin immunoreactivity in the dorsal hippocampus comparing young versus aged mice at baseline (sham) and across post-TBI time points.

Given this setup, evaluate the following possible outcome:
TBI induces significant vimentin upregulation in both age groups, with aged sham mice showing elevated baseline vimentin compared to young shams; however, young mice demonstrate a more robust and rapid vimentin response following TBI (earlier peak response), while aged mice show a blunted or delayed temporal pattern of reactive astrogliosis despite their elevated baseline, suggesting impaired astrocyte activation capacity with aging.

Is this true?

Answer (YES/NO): NO